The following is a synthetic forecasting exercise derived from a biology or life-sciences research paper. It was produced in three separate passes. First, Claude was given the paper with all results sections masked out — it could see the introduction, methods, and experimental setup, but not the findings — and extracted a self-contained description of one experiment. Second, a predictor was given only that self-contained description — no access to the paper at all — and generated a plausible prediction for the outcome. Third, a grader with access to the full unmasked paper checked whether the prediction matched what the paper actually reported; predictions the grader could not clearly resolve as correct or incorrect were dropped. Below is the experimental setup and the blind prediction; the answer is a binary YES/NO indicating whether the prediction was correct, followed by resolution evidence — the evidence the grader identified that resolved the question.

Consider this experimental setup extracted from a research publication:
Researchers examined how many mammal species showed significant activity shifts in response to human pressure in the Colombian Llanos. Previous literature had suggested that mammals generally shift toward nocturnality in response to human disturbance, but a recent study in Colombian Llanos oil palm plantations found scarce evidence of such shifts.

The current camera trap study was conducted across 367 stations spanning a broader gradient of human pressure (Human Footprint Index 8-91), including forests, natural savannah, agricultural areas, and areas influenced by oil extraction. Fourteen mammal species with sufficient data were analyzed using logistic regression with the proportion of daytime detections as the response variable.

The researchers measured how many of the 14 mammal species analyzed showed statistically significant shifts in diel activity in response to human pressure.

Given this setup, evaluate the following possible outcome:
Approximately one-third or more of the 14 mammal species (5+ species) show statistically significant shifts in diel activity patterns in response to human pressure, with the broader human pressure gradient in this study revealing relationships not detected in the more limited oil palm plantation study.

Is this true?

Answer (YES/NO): YES